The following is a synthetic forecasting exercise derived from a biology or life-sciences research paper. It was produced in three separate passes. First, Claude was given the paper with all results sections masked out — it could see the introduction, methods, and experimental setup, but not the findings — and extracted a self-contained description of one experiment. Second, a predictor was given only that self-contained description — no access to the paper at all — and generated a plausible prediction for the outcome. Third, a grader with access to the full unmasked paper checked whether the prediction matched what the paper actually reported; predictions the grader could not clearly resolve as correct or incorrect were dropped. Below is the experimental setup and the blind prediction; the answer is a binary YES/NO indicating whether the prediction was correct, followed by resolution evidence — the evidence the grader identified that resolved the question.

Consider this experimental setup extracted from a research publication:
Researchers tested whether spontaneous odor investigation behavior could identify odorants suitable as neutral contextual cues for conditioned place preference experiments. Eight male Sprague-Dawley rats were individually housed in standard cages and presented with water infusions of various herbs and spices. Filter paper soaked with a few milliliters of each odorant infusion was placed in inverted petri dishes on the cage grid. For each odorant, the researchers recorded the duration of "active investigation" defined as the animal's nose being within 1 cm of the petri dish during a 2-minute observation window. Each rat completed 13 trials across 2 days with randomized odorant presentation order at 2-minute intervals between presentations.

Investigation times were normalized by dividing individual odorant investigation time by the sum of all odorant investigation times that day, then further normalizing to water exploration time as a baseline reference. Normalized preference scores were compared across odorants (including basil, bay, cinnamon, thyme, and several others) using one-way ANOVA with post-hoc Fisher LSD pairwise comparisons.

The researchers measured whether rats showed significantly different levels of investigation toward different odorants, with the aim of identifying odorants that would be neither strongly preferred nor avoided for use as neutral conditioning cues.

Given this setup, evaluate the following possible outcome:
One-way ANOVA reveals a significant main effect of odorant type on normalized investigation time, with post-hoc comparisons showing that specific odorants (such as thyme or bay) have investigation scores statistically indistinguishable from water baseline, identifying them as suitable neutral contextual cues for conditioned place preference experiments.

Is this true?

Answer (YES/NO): NO